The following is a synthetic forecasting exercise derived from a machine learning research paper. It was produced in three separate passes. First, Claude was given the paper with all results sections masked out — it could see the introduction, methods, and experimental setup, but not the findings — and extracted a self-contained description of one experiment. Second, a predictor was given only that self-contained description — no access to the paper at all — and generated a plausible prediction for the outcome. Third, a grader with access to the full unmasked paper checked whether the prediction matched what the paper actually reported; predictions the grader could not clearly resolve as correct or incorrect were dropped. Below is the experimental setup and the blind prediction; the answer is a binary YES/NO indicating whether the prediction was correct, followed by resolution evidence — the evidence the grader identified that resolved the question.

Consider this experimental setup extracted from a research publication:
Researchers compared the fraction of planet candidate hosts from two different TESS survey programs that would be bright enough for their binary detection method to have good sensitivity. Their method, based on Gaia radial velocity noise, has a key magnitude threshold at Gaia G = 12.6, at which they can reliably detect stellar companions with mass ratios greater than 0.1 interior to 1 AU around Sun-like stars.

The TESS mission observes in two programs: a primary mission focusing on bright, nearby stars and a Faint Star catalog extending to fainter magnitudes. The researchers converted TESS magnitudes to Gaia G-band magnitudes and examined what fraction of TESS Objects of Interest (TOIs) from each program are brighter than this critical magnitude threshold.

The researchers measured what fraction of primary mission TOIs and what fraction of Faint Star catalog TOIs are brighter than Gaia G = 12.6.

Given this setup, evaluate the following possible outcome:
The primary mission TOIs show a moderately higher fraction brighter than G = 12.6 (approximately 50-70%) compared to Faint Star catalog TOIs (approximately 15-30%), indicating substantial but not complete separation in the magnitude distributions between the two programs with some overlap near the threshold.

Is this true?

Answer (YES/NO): NO